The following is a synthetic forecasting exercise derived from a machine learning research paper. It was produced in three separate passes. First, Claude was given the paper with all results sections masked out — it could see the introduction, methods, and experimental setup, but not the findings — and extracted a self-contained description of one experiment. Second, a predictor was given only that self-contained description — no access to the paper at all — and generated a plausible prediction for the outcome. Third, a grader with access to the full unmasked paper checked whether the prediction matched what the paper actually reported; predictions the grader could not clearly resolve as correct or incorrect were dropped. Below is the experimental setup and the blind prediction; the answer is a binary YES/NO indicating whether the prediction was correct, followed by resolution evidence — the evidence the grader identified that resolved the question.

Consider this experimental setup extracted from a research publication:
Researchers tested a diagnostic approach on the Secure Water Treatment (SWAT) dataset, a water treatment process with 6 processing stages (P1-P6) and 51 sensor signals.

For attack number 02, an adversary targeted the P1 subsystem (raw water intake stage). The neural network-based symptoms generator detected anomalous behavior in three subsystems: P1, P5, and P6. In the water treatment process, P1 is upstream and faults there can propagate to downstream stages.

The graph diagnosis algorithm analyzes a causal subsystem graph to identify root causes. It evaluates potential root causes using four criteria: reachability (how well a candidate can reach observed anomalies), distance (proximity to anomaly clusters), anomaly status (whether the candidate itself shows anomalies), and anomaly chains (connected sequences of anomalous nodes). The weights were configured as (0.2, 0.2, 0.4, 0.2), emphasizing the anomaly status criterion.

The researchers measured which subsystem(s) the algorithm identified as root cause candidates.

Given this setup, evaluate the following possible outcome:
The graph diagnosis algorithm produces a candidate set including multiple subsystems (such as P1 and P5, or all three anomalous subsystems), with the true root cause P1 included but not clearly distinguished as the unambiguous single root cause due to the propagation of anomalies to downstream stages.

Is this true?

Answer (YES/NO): YES